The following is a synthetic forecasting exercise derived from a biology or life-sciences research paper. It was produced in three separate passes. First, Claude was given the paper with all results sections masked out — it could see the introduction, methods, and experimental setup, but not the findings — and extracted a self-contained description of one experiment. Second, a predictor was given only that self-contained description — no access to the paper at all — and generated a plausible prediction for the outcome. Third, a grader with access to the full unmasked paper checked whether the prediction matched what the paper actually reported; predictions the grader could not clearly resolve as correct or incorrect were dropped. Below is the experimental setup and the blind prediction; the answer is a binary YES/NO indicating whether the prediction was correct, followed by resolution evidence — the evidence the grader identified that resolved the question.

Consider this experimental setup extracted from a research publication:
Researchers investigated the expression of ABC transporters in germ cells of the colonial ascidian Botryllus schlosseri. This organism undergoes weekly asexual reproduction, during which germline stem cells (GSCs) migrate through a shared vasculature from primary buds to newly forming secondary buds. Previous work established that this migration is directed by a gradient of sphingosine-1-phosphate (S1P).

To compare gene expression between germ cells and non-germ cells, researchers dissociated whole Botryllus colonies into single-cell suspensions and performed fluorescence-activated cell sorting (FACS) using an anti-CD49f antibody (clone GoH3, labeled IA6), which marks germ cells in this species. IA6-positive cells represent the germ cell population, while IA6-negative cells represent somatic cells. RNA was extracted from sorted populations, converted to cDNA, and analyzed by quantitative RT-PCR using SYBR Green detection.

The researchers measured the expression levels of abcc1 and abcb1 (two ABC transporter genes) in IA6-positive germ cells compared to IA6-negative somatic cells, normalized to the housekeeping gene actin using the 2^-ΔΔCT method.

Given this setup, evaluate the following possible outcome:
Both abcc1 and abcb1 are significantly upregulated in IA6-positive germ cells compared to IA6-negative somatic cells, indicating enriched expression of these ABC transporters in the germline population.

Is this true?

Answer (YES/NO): YES